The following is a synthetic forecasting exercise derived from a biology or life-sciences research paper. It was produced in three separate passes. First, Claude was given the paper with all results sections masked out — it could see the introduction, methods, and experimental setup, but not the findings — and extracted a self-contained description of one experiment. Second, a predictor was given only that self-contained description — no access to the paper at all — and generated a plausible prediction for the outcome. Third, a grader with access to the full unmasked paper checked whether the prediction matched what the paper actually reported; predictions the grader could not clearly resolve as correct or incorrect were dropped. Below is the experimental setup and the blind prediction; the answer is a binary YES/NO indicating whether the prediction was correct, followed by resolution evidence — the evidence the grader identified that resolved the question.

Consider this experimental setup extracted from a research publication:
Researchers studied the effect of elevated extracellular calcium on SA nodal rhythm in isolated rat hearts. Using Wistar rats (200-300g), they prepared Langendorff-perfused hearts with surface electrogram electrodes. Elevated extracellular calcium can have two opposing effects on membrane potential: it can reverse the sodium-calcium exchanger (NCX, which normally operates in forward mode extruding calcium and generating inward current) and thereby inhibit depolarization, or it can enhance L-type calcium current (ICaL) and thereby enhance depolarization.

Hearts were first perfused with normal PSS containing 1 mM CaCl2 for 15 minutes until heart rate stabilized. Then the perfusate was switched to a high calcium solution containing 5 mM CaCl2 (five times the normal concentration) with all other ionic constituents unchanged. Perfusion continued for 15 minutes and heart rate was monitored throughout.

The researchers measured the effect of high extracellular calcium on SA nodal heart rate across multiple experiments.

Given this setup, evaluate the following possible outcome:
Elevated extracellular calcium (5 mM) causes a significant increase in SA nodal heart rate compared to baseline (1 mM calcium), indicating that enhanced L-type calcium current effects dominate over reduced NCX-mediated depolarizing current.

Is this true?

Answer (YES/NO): NO